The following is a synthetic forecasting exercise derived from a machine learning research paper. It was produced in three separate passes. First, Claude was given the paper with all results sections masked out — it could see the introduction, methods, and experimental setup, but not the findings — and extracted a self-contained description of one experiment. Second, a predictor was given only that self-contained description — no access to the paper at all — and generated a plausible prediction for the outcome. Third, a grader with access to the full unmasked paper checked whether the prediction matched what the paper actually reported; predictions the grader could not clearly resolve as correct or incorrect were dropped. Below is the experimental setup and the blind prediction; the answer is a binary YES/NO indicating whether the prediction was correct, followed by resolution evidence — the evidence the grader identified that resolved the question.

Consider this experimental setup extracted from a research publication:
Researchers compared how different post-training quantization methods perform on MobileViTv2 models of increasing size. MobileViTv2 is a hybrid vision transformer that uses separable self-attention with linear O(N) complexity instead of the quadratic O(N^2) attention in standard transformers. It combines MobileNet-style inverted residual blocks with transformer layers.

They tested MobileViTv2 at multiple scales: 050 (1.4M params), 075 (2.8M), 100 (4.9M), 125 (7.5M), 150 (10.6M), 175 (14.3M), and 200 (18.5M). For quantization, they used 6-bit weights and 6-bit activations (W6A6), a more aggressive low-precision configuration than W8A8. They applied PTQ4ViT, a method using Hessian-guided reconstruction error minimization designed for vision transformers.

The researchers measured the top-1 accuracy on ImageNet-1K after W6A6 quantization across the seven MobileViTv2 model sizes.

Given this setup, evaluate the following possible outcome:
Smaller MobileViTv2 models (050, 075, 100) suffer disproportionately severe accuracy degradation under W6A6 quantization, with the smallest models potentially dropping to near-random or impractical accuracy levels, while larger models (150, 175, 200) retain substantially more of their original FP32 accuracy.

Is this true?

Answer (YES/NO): NO